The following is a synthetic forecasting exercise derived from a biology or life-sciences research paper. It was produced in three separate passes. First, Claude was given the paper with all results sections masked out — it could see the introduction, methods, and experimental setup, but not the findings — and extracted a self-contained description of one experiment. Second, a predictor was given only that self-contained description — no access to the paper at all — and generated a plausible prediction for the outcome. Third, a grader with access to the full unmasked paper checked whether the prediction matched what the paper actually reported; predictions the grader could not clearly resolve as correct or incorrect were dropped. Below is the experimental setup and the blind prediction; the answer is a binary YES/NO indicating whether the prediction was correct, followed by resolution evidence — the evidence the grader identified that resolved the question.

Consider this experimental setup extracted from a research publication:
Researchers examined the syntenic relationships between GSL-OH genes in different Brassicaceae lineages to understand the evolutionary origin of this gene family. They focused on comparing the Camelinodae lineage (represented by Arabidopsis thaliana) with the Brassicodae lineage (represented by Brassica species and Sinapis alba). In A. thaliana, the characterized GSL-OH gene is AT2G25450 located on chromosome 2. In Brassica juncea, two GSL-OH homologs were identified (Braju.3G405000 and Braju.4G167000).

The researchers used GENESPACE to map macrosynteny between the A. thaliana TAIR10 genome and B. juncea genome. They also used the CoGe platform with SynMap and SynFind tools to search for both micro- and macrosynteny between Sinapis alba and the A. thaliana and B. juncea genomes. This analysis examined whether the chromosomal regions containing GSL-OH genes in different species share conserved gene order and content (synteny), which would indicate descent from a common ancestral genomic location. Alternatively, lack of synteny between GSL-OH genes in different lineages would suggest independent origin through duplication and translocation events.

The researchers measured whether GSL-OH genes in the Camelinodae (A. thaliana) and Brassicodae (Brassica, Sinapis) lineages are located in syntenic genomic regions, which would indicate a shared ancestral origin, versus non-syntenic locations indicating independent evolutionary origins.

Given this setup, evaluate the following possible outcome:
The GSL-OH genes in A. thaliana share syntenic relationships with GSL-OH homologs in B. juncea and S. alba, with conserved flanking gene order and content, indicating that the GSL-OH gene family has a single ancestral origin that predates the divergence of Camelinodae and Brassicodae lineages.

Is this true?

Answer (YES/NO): NO